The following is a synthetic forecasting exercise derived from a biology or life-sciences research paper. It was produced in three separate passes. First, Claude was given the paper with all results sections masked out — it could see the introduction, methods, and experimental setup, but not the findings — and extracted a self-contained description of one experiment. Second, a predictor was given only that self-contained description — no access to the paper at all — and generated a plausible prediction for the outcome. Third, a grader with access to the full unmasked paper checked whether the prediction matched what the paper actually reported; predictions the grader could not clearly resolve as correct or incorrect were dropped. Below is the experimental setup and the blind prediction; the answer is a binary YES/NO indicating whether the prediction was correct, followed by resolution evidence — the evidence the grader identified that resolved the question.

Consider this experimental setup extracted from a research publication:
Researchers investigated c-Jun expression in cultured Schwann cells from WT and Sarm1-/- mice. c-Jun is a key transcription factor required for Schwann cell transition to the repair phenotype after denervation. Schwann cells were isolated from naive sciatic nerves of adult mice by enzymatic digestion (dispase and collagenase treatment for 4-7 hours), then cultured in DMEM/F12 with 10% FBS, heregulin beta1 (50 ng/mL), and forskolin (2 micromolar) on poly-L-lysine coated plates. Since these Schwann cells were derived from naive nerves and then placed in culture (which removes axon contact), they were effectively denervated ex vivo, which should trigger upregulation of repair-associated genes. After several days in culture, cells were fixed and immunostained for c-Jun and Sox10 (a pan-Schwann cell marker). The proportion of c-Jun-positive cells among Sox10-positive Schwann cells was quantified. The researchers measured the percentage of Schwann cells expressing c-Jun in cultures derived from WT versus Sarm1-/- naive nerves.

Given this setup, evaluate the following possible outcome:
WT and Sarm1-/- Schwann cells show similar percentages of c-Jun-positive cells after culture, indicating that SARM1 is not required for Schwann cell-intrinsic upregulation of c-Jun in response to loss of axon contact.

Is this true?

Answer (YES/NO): YES